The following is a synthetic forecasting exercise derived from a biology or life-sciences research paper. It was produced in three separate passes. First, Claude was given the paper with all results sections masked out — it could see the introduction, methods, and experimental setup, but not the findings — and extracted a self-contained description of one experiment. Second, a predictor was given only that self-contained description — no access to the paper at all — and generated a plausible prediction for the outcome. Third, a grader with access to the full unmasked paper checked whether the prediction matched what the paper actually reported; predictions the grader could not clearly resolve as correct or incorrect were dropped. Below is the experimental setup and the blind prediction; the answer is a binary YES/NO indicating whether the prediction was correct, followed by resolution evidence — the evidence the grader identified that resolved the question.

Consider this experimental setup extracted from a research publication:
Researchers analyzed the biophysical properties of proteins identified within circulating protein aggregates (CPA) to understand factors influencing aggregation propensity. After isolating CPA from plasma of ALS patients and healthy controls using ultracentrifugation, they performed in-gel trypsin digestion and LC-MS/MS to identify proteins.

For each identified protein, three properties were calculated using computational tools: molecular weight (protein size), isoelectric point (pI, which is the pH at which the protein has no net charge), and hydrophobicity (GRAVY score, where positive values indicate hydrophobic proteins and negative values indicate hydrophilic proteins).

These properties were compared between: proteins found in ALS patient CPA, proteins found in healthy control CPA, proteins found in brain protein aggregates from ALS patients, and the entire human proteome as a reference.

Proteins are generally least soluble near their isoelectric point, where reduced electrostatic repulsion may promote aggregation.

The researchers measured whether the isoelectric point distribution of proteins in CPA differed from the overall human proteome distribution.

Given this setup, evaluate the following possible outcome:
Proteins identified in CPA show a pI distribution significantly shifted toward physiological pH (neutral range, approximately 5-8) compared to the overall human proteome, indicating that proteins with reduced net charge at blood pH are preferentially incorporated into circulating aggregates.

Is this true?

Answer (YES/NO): NO